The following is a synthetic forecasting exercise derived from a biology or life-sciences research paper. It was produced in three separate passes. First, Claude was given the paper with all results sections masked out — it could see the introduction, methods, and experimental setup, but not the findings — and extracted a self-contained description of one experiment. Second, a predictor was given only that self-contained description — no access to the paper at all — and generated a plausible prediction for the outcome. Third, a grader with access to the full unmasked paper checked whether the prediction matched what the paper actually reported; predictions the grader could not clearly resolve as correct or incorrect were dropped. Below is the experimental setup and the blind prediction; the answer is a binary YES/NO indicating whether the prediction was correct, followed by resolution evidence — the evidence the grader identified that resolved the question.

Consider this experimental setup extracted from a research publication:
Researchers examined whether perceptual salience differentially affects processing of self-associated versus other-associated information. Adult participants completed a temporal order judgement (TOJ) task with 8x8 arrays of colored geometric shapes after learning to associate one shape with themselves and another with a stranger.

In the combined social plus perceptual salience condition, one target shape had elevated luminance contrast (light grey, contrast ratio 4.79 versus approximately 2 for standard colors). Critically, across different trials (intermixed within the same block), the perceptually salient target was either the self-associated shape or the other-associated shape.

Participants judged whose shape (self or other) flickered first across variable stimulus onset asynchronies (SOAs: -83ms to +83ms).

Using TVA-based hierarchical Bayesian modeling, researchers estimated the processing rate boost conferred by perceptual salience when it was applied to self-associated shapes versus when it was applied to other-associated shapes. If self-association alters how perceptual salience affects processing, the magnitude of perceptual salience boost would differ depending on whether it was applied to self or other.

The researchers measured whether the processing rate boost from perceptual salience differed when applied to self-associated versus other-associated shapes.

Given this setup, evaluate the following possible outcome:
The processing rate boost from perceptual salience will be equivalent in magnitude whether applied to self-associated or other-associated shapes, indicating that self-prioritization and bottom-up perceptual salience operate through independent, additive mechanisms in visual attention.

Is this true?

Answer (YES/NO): YES